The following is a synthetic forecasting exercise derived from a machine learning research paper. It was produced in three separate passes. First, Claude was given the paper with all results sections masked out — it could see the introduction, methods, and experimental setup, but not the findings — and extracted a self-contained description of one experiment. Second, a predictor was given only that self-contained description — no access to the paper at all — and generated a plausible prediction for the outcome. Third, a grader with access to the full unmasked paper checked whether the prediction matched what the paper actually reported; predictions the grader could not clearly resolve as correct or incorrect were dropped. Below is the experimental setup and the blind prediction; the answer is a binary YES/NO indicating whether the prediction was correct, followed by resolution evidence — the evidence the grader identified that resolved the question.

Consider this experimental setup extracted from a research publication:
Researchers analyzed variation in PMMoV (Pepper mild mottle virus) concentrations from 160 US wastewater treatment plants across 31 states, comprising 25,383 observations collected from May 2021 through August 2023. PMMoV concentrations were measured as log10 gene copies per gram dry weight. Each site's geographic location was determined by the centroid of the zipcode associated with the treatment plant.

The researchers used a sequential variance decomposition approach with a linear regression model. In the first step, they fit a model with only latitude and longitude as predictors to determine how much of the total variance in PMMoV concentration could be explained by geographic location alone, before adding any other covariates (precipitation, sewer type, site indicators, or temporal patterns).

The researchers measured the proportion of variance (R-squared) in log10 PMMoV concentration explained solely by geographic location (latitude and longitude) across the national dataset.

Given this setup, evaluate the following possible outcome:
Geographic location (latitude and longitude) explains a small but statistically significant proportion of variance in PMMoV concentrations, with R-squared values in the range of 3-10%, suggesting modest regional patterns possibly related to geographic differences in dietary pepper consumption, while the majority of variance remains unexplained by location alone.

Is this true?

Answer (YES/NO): NO